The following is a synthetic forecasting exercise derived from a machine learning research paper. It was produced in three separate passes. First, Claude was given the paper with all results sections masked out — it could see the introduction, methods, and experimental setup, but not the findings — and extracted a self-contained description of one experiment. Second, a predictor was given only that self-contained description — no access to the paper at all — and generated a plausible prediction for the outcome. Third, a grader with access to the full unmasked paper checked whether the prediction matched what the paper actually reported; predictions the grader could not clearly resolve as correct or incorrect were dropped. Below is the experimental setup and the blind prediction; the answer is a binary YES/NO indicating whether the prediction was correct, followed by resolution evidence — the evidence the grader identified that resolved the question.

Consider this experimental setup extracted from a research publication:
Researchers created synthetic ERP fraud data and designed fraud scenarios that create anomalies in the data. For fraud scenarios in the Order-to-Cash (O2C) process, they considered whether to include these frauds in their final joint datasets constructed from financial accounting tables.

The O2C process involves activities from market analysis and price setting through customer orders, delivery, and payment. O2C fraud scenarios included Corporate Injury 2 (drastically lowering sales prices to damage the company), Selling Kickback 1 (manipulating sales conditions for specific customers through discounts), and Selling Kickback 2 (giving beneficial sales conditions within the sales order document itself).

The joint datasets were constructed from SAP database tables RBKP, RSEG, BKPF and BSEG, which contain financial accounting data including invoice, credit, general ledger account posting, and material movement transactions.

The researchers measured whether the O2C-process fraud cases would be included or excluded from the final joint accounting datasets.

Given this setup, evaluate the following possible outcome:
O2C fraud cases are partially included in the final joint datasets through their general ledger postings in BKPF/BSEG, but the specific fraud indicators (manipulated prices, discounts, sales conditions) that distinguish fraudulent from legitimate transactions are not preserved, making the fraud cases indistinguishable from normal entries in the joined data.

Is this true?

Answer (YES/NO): NO